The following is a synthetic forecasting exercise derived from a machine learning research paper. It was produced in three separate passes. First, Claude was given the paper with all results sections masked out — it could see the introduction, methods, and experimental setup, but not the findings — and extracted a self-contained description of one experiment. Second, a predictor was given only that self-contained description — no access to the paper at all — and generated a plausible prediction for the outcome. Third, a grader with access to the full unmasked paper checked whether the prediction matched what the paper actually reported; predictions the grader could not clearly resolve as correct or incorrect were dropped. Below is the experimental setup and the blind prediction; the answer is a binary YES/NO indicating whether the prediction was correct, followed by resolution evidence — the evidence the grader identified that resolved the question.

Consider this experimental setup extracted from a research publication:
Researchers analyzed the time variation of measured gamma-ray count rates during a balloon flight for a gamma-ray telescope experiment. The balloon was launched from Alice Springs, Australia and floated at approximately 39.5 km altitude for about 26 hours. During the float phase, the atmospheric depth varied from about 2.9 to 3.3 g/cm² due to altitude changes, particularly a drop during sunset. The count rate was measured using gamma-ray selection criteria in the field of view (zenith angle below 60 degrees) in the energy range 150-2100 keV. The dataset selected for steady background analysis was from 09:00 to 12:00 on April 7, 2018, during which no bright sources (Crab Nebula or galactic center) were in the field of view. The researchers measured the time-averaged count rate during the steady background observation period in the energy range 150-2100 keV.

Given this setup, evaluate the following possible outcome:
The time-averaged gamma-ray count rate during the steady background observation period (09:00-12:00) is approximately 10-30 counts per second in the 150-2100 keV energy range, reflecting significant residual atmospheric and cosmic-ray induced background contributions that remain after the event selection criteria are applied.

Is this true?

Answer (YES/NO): NO